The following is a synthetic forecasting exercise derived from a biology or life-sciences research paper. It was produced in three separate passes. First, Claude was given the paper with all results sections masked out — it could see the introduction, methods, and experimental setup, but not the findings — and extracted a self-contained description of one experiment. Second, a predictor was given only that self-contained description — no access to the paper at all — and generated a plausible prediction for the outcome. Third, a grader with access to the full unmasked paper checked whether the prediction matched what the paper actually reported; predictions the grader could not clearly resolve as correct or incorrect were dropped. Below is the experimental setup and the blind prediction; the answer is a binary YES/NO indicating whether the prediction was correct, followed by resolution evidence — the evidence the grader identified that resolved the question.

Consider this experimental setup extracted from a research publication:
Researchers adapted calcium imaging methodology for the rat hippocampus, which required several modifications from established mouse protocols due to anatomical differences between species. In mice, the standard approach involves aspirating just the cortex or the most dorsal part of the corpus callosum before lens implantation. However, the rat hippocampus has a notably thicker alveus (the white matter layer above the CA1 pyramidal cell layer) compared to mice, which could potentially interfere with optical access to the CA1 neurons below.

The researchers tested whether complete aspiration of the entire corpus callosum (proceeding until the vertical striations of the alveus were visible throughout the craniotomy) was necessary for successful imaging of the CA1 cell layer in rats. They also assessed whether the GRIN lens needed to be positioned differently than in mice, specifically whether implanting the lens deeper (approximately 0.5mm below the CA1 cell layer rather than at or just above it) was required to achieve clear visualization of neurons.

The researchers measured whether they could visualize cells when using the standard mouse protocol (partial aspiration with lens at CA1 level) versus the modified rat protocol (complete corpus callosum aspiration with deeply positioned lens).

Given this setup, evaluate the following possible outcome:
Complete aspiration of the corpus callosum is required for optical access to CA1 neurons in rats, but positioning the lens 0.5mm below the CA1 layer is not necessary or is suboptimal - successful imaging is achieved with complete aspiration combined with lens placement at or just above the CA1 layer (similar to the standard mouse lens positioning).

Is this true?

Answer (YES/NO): NO